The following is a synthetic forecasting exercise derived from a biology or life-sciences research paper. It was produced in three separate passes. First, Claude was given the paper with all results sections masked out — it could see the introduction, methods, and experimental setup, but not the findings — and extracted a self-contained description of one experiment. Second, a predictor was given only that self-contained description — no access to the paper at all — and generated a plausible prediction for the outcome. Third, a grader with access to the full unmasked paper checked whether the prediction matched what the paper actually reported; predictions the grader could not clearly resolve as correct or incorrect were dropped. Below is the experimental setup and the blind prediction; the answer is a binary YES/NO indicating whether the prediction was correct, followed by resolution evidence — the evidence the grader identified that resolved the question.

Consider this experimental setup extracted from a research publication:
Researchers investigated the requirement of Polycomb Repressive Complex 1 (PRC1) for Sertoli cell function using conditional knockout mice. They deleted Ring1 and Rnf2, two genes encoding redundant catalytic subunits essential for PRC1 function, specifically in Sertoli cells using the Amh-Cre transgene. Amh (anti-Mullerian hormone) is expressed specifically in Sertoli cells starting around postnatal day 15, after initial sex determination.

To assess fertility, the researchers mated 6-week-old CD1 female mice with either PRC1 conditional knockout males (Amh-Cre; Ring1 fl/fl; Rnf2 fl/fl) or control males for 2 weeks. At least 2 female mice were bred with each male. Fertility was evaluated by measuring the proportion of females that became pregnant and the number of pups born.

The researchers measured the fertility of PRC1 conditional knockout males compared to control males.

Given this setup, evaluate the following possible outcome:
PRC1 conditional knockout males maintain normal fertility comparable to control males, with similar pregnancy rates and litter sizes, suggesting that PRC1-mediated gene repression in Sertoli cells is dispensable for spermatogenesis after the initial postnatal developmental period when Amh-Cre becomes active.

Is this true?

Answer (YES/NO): NO